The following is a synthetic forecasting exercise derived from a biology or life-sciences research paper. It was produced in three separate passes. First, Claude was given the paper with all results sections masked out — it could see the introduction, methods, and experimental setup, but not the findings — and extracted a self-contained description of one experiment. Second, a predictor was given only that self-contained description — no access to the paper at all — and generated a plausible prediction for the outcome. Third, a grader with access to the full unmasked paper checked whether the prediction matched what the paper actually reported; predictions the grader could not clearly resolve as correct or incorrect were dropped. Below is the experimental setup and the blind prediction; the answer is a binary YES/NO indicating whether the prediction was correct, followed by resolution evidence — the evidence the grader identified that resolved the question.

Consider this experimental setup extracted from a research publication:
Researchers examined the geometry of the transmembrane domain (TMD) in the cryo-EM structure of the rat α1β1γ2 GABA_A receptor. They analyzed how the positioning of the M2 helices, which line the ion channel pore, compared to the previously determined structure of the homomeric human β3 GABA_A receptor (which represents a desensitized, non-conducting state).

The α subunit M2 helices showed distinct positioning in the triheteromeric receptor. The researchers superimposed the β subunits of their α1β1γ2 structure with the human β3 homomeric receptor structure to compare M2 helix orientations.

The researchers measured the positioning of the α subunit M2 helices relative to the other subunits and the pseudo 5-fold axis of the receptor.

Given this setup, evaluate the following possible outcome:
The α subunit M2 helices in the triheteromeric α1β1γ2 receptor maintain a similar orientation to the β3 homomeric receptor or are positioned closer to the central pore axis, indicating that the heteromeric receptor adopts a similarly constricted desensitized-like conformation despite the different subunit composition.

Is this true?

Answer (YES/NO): NO